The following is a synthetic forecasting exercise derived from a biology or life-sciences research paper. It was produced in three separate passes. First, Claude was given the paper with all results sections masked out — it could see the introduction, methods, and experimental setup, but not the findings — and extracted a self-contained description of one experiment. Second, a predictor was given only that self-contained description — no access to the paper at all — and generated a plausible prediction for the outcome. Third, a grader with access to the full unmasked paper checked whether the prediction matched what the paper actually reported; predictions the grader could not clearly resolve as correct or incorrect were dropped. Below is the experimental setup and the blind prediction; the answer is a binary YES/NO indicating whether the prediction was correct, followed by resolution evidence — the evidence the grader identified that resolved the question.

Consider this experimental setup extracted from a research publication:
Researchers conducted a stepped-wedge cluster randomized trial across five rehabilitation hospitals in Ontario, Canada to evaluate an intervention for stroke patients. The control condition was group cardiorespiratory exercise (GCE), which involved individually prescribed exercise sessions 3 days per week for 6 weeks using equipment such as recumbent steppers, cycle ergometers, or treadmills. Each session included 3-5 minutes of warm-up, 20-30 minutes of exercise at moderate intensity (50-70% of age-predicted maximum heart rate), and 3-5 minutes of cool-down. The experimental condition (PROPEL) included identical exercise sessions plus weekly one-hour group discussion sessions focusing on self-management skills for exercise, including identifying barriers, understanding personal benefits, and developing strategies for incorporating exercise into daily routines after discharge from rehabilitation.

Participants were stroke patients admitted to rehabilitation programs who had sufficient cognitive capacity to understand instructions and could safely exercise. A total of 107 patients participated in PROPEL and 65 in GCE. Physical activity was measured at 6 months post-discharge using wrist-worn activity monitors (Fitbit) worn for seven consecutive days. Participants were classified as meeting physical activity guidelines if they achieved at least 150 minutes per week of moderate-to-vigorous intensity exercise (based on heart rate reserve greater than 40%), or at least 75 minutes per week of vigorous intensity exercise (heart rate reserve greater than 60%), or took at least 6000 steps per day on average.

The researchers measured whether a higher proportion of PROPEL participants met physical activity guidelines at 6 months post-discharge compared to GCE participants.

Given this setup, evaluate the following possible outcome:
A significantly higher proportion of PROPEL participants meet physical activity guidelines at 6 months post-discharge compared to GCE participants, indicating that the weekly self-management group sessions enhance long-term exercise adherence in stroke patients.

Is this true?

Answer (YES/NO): NO